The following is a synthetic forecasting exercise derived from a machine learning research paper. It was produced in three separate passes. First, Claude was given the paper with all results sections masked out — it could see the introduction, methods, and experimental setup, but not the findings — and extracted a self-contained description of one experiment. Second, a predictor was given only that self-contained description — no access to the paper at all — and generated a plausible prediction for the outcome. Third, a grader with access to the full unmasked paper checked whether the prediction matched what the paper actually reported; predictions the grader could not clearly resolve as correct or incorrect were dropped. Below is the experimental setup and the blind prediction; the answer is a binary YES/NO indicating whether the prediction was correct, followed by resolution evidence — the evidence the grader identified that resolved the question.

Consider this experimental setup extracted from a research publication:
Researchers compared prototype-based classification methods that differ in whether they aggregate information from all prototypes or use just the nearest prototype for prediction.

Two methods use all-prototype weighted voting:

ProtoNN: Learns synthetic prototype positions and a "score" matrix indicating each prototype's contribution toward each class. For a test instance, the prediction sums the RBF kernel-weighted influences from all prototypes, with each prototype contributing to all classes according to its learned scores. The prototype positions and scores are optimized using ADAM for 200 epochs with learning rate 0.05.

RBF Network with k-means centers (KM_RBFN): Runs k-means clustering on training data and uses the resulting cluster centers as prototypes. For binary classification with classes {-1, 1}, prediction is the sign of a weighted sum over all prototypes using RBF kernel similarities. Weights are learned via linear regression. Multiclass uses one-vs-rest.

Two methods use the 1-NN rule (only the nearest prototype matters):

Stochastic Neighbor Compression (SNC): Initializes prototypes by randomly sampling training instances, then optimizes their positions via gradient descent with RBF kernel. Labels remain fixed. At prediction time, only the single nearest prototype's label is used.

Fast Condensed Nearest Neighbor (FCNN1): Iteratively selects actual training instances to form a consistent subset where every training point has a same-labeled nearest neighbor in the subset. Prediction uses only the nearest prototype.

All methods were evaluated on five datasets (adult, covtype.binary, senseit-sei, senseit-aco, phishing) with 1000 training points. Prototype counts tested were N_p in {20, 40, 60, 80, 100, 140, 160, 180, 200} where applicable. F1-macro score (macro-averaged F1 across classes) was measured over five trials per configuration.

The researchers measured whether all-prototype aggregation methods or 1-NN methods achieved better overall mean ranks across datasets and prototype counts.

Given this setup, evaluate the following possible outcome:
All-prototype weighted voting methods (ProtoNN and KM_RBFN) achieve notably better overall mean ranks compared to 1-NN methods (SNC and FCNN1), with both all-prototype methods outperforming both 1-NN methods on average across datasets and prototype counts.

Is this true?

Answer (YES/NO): NO